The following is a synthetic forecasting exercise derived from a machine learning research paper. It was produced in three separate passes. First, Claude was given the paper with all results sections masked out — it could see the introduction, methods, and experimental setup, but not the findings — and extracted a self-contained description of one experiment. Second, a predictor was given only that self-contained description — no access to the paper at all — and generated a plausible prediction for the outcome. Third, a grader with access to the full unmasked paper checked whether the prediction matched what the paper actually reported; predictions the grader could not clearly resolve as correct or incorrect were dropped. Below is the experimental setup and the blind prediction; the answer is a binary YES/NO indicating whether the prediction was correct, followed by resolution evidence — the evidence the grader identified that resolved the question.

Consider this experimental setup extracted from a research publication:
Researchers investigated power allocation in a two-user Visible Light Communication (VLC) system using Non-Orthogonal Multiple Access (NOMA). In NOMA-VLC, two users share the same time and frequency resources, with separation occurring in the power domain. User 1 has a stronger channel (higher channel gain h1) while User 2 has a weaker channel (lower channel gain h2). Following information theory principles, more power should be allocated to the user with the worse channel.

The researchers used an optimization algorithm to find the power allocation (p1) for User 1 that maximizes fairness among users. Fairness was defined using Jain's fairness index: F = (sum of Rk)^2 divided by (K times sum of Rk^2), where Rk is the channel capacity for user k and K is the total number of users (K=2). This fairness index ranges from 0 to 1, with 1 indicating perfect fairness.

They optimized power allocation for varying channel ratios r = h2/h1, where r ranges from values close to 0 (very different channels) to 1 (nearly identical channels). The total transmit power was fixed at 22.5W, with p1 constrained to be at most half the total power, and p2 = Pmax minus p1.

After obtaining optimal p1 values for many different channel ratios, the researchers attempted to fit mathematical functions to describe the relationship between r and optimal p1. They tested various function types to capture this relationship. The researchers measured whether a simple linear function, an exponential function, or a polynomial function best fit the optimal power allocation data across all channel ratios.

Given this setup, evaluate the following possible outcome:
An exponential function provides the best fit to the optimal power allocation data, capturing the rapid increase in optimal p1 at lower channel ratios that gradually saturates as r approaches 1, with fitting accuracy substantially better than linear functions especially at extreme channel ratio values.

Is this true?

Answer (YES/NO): YES